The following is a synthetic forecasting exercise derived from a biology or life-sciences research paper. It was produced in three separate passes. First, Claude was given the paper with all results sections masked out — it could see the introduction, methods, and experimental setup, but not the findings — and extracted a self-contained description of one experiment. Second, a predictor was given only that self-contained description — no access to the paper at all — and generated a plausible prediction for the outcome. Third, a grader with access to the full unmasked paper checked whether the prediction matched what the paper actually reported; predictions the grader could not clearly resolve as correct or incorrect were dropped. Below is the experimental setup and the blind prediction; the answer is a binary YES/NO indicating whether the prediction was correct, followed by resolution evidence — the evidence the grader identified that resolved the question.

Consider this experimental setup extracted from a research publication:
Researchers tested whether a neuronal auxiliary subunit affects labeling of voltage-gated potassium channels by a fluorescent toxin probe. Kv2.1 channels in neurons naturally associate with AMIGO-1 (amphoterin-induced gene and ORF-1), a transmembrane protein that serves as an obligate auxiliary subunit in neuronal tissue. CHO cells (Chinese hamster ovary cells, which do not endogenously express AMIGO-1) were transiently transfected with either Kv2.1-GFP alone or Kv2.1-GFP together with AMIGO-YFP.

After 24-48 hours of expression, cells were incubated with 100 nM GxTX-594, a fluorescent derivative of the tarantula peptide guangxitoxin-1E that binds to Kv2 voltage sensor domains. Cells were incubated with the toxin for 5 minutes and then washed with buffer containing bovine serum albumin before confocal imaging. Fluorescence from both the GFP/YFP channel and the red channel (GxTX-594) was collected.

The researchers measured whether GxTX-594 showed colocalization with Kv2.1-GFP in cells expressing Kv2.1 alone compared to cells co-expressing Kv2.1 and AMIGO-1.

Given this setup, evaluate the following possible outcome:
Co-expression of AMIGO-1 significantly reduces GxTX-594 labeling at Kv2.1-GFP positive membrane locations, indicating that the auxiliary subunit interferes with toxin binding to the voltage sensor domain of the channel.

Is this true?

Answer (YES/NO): NO